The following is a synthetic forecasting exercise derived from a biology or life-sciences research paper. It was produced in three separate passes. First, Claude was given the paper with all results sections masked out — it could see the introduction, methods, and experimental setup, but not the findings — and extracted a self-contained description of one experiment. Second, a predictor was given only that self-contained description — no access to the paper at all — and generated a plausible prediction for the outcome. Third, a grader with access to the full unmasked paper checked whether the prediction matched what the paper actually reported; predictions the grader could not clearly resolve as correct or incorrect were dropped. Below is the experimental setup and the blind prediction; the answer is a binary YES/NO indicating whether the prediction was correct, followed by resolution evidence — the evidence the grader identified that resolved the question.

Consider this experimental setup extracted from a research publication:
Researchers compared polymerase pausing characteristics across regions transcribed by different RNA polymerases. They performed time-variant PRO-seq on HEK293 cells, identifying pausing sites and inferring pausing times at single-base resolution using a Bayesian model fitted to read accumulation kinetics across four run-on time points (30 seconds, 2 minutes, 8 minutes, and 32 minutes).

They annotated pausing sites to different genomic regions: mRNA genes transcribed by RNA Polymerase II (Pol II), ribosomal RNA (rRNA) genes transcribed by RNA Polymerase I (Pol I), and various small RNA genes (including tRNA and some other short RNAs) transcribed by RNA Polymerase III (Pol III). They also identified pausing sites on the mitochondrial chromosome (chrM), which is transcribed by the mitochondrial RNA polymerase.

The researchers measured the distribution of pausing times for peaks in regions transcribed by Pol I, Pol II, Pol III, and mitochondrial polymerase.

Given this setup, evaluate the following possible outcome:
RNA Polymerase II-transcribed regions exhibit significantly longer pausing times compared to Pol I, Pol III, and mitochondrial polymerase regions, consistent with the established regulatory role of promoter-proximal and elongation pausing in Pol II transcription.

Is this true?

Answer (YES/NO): NO